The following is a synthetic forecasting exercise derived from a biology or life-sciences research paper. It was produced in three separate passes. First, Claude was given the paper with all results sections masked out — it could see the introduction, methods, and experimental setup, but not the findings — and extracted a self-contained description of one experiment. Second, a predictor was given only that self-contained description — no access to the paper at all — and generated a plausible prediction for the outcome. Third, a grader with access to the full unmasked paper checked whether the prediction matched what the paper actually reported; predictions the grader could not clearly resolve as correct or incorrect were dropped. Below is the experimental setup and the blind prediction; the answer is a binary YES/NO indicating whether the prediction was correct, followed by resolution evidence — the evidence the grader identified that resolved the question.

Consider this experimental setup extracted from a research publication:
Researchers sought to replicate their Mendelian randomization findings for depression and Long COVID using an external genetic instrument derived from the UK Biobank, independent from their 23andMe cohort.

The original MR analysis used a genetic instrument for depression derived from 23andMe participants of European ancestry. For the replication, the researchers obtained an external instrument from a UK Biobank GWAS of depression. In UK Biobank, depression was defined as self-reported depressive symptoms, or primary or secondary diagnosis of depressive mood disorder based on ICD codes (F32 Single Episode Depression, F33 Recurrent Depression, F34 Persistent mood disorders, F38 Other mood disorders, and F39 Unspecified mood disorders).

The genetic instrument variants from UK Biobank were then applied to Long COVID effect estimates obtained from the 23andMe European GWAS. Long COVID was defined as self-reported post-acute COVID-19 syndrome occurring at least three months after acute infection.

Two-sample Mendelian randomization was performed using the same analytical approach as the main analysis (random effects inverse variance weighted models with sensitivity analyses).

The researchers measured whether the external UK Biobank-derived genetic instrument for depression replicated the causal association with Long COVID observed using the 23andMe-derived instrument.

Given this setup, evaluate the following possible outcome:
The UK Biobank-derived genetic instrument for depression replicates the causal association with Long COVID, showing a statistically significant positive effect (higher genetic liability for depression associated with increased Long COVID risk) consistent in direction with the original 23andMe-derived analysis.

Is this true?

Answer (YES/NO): YES